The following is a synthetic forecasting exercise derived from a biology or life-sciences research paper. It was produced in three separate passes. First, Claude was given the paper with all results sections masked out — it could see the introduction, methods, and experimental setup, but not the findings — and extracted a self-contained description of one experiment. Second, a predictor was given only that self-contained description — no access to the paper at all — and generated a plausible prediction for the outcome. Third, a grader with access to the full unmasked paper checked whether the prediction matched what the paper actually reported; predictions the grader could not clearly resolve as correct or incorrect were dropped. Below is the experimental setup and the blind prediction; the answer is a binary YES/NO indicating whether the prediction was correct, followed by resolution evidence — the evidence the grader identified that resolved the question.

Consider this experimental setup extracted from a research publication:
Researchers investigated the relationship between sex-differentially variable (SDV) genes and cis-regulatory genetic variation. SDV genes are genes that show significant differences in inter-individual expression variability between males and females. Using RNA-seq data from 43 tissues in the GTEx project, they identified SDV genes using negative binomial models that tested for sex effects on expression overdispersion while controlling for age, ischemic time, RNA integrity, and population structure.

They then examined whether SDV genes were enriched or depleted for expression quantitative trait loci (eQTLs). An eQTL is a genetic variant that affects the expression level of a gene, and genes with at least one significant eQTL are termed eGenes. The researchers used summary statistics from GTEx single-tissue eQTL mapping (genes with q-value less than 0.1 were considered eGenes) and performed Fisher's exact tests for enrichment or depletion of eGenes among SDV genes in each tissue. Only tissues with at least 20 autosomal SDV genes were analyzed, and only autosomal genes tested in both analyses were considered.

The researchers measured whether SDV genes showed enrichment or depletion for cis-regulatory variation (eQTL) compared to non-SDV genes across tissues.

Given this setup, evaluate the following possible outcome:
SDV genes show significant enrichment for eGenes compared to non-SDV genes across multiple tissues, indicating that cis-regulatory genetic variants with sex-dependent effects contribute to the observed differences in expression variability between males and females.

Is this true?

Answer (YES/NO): NO